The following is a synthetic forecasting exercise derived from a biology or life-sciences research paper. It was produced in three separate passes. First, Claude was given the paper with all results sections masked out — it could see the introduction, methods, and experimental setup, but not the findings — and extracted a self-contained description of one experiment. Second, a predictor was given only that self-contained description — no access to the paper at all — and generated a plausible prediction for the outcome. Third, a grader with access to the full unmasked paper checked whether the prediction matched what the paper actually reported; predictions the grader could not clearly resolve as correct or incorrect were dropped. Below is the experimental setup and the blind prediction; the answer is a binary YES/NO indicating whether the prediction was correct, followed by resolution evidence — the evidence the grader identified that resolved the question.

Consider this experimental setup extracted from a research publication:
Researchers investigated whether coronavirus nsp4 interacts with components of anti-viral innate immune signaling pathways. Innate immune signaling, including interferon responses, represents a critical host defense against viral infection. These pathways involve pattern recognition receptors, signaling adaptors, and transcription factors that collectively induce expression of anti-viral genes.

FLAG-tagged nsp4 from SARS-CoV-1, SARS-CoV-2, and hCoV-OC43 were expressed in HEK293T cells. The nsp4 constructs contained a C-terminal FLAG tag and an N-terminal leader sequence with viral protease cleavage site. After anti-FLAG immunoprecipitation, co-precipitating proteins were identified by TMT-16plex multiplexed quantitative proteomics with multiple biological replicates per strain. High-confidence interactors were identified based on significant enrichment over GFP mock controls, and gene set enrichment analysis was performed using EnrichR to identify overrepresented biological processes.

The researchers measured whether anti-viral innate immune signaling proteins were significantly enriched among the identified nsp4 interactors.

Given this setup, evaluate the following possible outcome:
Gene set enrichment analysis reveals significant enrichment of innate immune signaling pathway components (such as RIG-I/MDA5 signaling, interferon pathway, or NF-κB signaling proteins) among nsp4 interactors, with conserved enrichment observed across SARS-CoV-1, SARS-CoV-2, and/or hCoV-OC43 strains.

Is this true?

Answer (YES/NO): NO